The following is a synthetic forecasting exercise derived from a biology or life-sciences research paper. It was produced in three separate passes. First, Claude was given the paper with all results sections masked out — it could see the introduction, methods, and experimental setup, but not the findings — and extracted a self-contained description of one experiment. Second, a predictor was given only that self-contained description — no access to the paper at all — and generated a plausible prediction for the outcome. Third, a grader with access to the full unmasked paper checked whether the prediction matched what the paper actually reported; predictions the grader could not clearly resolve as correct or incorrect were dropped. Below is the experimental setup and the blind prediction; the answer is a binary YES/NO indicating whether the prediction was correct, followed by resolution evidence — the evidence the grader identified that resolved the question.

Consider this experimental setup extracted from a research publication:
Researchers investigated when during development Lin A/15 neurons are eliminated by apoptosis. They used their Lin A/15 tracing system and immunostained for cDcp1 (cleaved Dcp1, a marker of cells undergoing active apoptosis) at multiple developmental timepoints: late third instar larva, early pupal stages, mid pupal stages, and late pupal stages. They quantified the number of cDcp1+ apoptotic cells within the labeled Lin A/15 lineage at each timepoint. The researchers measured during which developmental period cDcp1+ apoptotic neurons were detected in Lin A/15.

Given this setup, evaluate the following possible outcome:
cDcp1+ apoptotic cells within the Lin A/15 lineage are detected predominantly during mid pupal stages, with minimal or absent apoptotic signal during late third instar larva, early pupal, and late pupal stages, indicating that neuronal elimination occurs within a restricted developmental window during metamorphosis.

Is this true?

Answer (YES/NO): NO